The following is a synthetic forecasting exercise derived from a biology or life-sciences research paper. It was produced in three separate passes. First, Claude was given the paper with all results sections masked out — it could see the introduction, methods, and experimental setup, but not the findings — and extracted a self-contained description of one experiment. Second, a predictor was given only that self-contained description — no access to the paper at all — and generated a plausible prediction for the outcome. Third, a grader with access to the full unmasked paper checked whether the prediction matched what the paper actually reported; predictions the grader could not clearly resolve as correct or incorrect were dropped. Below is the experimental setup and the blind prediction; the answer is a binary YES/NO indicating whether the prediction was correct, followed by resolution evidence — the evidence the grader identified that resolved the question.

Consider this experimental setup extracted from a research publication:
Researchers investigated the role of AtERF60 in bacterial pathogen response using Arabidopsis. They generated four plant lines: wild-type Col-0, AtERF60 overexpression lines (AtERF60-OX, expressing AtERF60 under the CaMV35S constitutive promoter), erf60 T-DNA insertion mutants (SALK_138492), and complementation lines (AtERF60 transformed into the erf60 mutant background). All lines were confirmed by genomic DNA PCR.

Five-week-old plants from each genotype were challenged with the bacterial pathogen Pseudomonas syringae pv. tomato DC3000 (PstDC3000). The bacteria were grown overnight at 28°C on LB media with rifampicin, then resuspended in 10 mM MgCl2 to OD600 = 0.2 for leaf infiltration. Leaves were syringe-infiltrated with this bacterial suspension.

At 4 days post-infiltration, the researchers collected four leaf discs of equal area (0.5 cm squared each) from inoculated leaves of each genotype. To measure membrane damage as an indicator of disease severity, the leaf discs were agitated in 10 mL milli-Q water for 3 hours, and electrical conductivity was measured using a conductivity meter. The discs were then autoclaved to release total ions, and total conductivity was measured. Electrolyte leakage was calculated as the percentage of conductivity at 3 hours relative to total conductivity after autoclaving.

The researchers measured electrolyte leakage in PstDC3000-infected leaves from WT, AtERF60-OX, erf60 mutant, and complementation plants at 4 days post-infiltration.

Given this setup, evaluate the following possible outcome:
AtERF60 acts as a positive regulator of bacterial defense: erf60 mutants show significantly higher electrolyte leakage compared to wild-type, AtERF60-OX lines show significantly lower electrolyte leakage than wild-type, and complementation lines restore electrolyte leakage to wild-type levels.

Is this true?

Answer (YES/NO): YES